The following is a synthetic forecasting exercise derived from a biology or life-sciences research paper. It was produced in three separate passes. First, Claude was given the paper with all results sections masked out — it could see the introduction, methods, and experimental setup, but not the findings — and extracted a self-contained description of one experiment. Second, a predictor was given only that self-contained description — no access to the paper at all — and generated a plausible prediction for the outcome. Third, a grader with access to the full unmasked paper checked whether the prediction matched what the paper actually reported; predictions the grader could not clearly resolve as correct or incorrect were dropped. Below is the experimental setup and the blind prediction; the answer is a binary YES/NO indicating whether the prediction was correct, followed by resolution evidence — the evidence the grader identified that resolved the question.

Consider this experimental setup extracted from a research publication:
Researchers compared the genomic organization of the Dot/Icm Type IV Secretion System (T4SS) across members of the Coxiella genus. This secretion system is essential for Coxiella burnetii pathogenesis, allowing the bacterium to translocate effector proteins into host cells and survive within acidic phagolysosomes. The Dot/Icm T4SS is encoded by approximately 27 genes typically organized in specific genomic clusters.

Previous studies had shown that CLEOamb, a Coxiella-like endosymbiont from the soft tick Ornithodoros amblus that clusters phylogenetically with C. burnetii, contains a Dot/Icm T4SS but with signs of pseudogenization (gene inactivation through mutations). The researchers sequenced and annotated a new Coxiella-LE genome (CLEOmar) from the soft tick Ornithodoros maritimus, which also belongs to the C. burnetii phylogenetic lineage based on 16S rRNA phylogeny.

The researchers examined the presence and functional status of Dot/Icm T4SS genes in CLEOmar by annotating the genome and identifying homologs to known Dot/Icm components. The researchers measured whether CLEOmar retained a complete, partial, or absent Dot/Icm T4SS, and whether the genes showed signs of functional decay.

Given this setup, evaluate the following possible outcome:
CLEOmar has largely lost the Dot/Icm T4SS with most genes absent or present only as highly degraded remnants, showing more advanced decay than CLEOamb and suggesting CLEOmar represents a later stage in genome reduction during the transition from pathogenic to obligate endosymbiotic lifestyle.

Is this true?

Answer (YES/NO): NO